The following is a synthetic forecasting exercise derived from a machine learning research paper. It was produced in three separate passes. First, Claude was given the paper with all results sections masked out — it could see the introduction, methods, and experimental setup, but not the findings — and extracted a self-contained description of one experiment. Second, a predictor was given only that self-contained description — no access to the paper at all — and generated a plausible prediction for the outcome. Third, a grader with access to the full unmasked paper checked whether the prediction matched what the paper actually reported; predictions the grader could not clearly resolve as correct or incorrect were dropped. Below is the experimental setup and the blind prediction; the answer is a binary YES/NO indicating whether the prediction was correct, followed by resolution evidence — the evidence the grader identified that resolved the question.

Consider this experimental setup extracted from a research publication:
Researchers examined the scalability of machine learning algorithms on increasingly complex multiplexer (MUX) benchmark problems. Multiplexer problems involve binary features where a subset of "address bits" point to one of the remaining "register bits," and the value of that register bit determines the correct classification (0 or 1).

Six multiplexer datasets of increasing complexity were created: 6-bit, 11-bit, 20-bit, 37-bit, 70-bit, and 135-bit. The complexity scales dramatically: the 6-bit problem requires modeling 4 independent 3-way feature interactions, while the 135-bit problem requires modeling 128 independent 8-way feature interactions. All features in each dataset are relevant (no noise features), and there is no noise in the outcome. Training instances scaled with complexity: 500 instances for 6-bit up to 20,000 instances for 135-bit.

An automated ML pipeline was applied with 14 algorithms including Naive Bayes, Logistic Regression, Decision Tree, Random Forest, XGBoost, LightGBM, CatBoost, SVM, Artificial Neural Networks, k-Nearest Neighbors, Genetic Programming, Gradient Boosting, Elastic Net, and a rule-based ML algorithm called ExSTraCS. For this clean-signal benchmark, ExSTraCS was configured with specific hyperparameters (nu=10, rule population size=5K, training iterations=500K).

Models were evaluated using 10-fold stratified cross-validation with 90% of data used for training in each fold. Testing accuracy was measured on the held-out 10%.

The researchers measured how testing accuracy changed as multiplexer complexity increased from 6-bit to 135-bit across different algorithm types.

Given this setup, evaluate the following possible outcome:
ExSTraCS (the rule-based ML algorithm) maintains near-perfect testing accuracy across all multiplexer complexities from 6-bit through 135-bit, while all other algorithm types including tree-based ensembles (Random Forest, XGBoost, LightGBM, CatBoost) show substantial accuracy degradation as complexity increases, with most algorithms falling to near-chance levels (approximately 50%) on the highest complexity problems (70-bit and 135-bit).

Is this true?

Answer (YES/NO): NO